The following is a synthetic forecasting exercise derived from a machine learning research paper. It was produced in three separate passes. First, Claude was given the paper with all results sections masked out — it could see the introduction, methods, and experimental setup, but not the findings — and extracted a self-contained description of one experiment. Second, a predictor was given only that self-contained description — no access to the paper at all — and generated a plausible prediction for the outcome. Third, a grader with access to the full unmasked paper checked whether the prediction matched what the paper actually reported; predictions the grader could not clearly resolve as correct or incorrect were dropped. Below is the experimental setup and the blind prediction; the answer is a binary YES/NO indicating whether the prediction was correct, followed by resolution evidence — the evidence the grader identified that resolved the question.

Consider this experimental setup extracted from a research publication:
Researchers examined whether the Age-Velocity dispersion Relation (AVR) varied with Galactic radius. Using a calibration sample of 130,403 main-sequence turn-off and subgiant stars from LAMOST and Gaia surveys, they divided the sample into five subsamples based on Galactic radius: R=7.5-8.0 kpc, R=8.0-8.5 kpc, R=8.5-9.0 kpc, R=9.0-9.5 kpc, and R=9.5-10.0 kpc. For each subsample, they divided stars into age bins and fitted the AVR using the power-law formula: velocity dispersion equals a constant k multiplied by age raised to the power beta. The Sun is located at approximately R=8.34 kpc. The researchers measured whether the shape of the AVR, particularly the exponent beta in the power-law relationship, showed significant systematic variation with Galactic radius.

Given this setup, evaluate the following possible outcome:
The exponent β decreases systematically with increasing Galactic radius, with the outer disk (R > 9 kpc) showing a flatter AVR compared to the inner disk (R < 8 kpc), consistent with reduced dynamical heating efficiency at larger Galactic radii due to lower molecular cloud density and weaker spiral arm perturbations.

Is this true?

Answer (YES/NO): NO